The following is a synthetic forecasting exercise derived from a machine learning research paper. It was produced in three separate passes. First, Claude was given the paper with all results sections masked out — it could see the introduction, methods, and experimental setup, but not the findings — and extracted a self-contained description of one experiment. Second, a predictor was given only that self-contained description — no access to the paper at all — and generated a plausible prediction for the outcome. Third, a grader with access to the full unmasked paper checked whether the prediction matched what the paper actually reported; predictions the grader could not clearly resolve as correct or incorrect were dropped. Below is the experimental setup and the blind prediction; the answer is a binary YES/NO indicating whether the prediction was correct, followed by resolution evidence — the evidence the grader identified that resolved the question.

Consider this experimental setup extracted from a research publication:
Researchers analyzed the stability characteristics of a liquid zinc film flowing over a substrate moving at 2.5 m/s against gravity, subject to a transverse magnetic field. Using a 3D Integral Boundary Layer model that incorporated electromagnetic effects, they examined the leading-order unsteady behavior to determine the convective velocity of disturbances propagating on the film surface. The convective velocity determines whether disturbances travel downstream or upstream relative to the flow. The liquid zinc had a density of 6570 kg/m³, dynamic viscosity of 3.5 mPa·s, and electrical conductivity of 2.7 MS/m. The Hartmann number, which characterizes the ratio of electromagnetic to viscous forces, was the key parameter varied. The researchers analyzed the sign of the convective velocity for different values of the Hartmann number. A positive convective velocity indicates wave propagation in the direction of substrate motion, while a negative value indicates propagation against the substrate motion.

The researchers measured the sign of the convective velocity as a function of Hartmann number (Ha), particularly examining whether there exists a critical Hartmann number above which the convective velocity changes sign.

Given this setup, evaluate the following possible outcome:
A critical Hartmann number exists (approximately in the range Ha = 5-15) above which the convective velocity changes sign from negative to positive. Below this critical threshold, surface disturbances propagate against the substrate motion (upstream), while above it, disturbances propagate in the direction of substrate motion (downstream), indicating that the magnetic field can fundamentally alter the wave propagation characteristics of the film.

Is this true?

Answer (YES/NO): NO